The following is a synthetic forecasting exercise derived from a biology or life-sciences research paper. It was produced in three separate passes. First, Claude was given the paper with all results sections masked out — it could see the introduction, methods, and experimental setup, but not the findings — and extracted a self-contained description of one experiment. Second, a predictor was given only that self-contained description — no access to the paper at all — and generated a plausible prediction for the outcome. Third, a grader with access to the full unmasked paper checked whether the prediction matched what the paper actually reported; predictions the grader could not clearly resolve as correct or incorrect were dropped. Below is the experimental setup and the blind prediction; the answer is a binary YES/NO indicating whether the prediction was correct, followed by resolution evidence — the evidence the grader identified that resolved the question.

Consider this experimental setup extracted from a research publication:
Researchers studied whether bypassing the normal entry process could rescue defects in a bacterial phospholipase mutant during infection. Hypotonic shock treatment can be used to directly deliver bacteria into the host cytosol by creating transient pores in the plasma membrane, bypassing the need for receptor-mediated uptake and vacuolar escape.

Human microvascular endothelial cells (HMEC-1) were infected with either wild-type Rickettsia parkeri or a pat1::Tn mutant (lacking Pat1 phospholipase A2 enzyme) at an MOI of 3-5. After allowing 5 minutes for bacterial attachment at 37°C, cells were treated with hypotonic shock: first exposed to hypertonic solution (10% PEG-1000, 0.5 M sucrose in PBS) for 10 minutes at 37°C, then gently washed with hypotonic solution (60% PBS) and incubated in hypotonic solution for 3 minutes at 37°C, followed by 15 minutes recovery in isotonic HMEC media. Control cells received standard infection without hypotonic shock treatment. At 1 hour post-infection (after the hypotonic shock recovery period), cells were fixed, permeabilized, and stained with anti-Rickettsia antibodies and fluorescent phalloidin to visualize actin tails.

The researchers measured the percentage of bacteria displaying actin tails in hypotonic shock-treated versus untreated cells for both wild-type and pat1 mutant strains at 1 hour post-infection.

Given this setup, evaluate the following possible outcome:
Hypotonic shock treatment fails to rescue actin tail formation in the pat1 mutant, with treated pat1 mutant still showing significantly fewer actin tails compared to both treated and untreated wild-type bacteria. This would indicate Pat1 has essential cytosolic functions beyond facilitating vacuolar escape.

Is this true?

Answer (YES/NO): NO